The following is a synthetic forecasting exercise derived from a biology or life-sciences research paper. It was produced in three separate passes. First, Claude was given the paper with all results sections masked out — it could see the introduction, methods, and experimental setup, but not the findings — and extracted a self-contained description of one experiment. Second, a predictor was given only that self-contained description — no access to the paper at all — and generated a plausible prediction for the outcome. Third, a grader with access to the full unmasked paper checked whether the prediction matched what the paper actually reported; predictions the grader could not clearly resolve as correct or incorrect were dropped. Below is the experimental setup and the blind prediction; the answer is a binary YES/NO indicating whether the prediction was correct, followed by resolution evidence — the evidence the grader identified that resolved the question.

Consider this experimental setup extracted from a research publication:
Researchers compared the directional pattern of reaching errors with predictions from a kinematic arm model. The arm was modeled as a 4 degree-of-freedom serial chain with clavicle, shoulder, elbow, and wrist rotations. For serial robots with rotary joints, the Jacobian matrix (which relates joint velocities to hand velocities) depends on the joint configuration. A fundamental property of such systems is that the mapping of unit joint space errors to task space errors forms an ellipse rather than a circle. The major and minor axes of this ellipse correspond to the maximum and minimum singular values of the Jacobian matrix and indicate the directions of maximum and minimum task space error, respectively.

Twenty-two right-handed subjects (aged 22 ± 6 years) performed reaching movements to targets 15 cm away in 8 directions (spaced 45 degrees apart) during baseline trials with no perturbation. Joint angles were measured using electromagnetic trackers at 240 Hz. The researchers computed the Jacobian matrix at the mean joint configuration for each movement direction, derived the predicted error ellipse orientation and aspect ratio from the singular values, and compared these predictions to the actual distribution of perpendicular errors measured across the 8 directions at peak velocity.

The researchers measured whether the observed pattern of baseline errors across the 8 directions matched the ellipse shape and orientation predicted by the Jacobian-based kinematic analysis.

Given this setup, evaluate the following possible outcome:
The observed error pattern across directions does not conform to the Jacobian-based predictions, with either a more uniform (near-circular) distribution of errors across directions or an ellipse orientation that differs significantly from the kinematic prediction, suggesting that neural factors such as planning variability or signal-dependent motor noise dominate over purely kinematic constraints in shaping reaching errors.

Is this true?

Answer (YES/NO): YES